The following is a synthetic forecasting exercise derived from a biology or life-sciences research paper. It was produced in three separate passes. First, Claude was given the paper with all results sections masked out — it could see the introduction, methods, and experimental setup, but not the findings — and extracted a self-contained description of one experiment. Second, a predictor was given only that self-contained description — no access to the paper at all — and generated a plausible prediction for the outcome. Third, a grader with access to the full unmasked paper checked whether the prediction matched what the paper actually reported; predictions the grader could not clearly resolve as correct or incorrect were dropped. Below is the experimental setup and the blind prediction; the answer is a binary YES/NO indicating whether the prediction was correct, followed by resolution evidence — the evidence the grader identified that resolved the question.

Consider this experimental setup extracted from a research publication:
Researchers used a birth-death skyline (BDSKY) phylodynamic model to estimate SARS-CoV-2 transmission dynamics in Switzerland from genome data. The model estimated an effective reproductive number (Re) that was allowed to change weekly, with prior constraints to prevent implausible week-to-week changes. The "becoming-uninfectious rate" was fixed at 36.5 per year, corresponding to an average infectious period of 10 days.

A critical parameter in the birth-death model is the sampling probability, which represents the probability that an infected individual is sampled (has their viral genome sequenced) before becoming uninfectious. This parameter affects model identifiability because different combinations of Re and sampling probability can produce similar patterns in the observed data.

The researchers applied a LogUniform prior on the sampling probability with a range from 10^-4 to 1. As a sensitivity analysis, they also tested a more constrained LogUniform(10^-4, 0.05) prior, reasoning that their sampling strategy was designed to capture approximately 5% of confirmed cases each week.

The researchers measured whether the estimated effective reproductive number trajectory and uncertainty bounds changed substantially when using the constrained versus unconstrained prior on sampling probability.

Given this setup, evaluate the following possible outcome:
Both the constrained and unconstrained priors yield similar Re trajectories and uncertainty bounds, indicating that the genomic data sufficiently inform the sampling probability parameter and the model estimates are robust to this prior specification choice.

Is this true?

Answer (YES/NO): NO